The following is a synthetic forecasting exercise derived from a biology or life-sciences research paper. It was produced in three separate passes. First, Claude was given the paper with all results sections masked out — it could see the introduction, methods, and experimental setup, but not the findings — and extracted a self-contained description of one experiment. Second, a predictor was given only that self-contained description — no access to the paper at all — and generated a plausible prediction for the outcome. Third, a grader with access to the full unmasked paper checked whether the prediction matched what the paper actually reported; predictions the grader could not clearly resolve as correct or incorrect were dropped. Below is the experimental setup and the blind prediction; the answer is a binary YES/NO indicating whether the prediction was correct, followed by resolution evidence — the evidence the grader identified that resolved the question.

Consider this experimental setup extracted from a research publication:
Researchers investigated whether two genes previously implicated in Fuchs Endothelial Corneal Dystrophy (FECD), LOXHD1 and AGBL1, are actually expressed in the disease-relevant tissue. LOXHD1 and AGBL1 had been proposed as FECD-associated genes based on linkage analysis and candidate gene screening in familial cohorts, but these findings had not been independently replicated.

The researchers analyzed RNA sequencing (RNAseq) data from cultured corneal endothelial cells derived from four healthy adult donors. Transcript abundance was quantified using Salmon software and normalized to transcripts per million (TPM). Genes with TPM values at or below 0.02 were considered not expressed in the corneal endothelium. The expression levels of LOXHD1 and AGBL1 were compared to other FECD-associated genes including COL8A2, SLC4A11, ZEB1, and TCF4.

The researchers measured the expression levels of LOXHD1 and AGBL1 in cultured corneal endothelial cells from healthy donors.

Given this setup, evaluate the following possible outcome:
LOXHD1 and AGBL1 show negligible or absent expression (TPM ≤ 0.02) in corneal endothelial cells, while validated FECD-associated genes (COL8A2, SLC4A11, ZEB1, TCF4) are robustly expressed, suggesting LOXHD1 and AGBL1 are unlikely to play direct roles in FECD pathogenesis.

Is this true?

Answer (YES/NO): YES